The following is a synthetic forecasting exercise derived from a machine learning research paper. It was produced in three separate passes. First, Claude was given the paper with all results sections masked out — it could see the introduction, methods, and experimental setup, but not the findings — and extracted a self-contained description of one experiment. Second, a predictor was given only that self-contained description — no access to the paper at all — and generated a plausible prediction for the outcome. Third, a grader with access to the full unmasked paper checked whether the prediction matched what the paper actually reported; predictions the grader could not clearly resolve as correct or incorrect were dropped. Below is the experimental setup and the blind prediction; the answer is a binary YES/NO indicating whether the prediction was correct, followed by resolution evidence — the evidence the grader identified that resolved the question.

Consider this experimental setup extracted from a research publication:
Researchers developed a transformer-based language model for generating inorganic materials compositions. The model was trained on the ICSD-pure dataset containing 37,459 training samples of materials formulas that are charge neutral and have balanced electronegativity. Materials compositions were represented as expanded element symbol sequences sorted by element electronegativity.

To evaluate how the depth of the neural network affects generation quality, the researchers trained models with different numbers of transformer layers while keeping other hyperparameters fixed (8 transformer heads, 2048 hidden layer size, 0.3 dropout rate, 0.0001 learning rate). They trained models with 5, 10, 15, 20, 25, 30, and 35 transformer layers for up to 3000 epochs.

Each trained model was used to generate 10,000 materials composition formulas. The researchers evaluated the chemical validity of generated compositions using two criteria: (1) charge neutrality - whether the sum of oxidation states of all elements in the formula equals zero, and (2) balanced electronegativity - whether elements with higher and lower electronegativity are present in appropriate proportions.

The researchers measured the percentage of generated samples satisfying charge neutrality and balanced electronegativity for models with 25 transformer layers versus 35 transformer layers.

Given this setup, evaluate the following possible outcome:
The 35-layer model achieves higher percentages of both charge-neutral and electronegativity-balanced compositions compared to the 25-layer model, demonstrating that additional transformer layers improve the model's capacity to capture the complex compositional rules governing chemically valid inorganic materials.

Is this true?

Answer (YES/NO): NO